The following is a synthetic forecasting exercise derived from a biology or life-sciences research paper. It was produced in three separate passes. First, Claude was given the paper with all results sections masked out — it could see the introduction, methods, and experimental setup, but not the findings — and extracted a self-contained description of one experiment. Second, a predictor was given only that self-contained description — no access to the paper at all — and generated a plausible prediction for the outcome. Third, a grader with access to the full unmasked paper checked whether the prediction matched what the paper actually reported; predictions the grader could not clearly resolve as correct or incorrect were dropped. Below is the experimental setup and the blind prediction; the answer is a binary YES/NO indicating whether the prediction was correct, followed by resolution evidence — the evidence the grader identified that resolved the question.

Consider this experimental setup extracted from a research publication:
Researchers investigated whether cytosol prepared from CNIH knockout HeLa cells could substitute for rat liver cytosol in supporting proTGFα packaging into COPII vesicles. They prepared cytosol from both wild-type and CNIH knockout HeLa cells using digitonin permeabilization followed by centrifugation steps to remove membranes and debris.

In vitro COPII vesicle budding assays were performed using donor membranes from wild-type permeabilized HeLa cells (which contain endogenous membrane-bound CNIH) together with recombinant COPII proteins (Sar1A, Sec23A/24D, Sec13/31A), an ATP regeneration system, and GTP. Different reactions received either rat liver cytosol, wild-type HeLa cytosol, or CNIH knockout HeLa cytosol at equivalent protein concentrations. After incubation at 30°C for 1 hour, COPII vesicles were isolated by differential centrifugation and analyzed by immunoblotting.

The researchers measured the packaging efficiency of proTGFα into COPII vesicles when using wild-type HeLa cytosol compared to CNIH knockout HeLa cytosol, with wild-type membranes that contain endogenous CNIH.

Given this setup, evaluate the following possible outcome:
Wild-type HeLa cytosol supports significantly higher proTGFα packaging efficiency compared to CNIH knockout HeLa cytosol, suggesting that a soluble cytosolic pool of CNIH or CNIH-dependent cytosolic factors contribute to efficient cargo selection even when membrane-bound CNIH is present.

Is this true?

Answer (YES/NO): NO